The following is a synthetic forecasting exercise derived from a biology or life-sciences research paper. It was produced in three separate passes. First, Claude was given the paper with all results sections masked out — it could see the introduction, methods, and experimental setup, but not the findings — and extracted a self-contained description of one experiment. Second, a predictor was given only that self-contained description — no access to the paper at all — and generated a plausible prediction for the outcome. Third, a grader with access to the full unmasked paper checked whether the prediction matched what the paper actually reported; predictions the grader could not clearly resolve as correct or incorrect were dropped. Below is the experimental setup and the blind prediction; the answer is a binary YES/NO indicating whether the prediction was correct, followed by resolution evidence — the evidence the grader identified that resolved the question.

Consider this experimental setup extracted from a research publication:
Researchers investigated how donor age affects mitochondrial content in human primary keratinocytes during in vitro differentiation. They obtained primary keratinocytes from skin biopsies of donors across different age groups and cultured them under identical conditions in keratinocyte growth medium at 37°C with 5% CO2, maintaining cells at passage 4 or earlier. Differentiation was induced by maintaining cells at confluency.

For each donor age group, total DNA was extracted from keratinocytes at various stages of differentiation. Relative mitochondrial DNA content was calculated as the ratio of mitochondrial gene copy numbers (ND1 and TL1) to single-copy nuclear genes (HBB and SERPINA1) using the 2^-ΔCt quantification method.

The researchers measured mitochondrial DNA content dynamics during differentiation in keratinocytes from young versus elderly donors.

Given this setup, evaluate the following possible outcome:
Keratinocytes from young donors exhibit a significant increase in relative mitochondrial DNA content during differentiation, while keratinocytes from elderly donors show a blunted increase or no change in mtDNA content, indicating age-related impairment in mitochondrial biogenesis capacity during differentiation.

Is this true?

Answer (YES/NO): NO